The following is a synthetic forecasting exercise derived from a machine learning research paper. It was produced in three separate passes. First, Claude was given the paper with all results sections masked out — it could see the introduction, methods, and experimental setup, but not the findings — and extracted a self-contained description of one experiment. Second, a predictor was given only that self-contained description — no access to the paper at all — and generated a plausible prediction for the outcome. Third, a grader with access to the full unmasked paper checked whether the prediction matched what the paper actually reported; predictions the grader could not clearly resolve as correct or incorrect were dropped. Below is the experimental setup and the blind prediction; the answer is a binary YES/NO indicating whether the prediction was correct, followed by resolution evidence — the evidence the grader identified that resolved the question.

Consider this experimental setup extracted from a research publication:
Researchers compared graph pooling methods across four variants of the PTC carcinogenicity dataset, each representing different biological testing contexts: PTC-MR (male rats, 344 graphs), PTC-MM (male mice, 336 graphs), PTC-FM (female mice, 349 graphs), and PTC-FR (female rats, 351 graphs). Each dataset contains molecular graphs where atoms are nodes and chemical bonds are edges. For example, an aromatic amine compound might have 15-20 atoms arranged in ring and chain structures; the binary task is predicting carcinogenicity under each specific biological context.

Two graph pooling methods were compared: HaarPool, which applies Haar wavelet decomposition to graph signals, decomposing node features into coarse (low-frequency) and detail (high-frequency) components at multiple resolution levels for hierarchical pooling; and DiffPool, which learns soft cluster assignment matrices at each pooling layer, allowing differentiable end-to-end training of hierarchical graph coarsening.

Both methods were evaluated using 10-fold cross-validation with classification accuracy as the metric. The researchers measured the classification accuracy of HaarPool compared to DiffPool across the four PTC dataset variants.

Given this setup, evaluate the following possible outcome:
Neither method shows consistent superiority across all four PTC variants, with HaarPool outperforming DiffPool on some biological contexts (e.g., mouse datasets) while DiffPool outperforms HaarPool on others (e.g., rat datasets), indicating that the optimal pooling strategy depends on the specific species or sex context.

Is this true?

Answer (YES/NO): NO